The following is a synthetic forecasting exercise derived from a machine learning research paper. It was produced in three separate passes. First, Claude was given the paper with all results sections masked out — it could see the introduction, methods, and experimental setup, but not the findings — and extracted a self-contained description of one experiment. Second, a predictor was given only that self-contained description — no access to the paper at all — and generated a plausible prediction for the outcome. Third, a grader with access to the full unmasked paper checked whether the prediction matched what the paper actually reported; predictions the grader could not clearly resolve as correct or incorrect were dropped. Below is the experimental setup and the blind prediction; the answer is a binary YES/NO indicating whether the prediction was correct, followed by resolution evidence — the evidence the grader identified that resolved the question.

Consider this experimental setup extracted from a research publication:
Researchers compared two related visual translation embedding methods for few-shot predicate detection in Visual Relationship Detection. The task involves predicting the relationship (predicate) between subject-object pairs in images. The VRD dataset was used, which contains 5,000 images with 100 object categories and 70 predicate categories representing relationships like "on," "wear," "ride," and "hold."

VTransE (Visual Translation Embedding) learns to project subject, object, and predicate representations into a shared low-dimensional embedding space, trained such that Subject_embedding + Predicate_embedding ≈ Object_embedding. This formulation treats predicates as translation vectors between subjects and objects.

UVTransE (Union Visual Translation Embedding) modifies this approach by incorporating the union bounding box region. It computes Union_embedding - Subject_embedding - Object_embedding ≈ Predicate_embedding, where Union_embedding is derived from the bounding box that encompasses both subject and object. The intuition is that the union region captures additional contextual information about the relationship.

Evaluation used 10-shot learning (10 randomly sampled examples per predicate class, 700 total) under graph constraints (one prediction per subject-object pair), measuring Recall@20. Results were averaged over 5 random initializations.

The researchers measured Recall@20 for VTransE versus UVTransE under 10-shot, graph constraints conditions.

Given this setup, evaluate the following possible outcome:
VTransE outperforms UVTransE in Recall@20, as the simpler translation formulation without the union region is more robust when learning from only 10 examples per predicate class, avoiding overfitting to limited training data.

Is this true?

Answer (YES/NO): NO